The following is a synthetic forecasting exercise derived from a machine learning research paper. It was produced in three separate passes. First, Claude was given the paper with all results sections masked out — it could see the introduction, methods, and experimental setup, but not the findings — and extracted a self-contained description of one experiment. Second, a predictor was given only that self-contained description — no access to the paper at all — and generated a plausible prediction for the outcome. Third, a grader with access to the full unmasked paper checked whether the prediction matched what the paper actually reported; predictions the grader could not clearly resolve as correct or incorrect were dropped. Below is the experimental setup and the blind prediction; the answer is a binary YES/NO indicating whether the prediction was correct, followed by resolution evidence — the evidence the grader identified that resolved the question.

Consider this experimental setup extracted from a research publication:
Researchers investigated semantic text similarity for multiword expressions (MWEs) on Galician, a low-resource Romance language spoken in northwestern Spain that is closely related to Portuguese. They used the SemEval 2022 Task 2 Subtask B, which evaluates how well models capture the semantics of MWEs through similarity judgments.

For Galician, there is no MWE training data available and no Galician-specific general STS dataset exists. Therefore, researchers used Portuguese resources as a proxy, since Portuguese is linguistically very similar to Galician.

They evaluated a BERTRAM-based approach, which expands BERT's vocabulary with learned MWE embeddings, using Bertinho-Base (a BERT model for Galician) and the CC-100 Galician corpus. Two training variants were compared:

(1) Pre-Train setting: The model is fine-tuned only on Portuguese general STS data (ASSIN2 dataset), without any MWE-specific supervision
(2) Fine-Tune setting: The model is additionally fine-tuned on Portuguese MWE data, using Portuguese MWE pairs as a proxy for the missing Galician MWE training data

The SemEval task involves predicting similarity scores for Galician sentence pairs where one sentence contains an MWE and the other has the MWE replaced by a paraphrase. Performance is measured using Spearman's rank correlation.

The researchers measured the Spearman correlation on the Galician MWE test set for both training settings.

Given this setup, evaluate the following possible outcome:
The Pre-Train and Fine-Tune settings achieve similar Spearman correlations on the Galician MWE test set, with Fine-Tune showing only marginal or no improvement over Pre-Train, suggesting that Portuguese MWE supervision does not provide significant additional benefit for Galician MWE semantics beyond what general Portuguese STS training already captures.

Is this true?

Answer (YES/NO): YES